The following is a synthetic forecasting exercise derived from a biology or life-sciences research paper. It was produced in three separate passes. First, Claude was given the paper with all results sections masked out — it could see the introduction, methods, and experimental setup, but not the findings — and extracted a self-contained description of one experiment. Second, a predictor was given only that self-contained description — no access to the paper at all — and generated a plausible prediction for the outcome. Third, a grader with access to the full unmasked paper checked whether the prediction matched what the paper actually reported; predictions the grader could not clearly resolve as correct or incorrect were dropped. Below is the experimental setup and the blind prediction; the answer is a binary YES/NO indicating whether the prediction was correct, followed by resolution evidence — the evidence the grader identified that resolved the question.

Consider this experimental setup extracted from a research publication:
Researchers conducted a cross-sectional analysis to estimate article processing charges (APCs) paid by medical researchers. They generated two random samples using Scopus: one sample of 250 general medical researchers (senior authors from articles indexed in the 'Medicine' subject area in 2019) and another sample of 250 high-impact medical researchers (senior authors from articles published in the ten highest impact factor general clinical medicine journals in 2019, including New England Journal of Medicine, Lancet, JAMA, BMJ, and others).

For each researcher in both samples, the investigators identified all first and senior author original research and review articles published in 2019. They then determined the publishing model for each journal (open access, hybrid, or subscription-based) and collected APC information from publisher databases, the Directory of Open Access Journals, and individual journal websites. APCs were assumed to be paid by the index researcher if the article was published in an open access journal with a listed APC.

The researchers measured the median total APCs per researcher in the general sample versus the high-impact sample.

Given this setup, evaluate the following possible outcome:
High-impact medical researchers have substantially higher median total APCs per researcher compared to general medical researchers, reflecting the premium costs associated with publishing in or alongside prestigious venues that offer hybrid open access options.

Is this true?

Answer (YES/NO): YES